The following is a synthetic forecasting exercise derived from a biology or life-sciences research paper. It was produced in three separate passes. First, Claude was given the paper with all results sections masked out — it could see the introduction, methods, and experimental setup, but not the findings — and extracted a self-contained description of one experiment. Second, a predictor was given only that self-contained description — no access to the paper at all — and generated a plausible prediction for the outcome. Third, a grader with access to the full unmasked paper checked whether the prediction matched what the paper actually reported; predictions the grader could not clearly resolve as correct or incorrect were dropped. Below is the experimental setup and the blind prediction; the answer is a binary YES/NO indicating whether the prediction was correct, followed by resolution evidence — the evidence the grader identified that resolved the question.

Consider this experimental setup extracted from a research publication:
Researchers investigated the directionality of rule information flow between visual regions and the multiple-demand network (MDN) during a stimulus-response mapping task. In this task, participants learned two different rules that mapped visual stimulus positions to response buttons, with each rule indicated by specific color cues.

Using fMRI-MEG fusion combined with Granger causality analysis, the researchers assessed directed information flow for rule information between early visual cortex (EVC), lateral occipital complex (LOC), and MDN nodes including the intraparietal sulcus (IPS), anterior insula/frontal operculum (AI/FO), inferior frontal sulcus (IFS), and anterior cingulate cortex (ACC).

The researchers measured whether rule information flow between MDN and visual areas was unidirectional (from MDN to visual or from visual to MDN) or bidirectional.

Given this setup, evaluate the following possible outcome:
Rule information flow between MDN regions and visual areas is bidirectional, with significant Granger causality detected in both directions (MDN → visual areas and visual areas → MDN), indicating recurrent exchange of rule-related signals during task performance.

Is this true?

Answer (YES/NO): YES